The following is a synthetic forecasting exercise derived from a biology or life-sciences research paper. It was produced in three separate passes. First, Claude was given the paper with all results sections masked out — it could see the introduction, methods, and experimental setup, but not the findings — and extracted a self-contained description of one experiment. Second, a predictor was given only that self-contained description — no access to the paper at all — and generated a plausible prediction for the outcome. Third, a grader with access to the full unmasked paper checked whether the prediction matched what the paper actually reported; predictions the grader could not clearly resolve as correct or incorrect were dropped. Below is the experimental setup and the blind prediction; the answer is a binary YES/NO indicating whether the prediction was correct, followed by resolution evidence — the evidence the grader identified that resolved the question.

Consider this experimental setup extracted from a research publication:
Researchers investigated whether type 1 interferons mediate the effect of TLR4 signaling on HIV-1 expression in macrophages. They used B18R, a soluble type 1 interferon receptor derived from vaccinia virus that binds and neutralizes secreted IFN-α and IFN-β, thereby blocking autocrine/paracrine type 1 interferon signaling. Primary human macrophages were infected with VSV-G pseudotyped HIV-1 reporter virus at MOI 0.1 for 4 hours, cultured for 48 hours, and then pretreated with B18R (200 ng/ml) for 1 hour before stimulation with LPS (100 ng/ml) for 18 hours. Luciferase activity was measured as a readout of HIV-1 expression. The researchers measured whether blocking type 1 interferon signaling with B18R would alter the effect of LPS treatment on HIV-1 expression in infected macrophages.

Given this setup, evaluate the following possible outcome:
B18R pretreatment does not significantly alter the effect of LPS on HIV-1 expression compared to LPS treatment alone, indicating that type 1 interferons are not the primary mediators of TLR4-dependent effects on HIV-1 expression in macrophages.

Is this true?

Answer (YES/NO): NO